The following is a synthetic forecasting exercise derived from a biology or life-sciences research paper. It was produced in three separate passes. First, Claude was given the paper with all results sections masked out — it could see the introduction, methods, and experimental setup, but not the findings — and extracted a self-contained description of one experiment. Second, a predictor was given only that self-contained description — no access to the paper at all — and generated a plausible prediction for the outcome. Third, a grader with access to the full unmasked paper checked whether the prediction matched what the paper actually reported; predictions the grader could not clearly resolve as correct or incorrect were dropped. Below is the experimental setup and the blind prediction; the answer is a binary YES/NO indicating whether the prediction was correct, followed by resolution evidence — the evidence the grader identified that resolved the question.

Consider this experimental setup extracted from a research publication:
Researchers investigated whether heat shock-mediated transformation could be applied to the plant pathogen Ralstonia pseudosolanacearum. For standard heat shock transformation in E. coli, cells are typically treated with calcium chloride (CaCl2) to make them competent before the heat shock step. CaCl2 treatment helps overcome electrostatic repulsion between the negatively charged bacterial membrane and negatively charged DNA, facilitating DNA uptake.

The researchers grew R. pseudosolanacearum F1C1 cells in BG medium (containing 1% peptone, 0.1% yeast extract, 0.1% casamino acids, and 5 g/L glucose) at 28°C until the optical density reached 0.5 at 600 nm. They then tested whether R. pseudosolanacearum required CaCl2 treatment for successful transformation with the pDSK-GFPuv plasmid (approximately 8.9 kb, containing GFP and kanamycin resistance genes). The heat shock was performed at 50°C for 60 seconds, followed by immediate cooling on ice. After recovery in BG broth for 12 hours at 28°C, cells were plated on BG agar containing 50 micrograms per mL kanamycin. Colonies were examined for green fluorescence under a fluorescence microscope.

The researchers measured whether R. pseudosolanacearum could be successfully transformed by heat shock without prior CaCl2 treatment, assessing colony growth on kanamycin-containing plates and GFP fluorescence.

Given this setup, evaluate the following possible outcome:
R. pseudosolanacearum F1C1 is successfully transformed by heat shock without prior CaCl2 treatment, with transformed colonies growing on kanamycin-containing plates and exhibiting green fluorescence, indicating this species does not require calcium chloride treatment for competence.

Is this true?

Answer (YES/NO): YES